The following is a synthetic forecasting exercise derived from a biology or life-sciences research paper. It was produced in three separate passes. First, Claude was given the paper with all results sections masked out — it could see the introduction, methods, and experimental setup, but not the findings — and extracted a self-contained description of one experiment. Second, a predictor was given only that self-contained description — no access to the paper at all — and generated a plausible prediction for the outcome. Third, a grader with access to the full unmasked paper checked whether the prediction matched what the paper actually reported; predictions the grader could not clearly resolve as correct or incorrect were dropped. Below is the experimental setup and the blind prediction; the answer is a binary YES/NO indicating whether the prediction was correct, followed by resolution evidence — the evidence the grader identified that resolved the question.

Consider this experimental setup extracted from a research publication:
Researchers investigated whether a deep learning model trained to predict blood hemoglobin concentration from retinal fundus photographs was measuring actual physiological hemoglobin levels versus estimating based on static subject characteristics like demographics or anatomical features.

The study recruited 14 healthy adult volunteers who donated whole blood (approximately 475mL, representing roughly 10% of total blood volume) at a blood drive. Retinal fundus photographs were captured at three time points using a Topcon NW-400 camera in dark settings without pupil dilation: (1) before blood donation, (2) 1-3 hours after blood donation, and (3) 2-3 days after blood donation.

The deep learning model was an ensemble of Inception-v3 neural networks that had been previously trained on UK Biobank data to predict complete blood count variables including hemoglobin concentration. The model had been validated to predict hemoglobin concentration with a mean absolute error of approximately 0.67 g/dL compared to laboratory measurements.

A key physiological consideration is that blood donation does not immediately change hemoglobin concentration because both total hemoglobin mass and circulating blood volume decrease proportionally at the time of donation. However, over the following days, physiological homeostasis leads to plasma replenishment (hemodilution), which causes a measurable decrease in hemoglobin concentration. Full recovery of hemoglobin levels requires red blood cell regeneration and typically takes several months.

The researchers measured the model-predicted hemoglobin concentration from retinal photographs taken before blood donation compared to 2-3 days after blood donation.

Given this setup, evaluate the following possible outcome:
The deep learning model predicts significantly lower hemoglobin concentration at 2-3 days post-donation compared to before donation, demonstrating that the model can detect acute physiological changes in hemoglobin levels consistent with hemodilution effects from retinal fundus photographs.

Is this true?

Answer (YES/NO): YES